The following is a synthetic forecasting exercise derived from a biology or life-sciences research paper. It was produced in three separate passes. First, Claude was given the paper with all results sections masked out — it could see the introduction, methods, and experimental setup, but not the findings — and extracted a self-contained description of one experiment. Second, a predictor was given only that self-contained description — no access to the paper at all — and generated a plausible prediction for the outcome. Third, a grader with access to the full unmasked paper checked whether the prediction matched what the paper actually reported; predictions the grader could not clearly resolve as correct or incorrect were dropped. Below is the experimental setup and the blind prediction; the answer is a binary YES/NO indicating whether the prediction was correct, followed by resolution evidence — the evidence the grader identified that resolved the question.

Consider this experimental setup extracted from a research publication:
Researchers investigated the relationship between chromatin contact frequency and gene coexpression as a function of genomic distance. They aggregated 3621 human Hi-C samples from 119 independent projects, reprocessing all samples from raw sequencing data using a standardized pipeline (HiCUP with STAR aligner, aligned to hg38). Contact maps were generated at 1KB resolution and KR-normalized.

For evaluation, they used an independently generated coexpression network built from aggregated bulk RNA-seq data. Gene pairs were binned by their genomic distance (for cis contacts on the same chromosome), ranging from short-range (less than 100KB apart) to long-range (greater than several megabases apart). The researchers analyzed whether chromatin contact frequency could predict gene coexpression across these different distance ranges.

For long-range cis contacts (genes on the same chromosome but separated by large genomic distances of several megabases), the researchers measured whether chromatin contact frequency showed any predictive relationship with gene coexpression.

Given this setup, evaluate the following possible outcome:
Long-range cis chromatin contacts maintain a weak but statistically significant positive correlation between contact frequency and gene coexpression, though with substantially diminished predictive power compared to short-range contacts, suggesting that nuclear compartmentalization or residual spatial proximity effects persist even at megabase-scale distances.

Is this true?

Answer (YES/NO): YES